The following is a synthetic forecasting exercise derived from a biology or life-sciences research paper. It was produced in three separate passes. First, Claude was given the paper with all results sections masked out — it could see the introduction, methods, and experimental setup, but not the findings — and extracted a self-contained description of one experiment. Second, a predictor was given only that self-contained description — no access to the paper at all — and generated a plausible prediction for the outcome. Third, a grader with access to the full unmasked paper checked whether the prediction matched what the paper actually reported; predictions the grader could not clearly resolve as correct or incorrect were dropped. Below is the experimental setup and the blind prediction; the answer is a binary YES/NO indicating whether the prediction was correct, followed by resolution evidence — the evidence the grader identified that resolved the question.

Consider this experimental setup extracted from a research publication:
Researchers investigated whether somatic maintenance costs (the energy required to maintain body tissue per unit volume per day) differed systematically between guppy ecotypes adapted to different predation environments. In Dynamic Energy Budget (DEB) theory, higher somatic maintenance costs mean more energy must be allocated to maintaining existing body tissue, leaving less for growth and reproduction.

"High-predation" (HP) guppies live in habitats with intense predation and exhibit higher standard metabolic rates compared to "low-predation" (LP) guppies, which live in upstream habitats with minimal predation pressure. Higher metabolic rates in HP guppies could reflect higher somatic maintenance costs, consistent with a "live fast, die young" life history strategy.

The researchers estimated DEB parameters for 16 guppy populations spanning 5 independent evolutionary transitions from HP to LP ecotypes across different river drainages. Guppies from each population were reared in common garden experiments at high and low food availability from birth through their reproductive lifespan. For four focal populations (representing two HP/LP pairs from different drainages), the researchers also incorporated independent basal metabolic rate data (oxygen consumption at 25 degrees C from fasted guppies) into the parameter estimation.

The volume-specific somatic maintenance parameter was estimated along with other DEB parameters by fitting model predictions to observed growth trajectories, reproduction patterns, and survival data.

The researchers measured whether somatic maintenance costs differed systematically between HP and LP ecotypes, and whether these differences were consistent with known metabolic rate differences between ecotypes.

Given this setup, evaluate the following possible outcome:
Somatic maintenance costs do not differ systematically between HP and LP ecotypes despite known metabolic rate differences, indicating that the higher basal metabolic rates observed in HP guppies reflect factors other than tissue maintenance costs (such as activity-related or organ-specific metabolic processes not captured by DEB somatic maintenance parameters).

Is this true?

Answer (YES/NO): YES